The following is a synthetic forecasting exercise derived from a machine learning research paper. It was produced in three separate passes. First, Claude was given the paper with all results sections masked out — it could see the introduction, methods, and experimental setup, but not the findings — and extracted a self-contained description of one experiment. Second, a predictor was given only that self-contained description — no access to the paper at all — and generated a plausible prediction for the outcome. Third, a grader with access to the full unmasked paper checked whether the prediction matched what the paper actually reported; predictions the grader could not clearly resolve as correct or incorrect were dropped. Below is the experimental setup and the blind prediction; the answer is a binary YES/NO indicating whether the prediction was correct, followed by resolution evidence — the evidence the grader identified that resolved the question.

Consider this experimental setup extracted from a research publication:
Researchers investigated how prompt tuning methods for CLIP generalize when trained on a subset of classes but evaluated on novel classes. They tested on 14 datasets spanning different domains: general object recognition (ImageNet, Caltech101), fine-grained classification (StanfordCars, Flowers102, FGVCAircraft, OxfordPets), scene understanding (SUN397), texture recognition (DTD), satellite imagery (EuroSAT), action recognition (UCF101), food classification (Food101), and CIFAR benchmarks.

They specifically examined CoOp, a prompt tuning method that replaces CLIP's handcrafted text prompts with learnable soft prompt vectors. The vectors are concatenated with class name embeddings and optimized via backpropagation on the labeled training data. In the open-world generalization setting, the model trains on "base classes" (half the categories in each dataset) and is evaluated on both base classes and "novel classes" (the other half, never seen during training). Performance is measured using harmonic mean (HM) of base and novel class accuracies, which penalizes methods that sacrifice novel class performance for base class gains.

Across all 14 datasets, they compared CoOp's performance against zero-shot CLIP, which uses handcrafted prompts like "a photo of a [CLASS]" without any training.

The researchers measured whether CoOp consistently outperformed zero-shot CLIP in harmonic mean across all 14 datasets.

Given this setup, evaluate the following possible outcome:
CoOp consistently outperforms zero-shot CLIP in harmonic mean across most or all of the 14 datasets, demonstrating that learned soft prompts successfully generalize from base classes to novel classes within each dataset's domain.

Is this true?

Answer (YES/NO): NO